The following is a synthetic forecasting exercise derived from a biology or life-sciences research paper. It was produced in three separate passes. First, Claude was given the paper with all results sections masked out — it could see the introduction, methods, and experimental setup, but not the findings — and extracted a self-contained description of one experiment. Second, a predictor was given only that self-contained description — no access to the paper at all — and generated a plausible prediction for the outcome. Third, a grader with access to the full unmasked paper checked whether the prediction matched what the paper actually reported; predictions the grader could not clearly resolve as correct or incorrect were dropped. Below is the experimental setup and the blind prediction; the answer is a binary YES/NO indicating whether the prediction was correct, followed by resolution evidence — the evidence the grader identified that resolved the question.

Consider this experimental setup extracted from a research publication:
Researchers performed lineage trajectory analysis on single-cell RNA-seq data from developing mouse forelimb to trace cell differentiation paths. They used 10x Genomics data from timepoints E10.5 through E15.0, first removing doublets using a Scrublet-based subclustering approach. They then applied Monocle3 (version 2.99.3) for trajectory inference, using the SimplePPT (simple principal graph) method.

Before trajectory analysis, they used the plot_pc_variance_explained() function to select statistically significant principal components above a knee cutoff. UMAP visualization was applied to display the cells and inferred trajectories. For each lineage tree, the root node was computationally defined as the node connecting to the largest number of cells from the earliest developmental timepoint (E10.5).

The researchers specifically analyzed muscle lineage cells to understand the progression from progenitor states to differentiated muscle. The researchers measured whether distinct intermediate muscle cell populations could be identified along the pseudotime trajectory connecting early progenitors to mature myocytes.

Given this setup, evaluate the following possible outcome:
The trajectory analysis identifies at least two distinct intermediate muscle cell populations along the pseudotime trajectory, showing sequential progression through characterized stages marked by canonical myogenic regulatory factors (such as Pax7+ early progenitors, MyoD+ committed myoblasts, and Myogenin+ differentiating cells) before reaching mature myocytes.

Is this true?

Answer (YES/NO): NO